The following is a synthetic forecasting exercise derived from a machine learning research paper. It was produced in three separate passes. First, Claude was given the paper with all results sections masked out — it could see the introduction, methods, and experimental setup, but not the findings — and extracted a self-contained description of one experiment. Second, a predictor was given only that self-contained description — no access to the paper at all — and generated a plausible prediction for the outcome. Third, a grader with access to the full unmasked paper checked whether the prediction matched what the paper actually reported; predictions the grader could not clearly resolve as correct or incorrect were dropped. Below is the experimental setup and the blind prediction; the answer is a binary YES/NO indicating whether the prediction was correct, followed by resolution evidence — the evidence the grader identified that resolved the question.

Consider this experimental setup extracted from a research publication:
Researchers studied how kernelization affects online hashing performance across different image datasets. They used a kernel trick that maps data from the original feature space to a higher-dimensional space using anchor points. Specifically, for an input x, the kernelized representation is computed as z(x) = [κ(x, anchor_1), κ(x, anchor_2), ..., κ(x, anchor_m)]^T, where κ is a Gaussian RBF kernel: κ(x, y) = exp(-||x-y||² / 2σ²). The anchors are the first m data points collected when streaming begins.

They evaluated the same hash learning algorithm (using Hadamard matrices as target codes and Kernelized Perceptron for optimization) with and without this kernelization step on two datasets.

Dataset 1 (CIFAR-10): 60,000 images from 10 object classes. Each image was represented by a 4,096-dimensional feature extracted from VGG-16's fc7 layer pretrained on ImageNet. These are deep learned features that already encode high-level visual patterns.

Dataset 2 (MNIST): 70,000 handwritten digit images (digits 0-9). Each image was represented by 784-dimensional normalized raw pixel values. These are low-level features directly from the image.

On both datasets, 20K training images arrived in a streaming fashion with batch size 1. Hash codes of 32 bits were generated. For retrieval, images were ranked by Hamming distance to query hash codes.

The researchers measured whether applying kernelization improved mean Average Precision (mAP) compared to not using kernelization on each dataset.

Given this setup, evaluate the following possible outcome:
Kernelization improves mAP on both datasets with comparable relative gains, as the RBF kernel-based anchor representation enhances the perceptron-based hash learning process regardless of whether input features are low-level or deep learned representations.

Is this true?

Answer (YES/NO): NO